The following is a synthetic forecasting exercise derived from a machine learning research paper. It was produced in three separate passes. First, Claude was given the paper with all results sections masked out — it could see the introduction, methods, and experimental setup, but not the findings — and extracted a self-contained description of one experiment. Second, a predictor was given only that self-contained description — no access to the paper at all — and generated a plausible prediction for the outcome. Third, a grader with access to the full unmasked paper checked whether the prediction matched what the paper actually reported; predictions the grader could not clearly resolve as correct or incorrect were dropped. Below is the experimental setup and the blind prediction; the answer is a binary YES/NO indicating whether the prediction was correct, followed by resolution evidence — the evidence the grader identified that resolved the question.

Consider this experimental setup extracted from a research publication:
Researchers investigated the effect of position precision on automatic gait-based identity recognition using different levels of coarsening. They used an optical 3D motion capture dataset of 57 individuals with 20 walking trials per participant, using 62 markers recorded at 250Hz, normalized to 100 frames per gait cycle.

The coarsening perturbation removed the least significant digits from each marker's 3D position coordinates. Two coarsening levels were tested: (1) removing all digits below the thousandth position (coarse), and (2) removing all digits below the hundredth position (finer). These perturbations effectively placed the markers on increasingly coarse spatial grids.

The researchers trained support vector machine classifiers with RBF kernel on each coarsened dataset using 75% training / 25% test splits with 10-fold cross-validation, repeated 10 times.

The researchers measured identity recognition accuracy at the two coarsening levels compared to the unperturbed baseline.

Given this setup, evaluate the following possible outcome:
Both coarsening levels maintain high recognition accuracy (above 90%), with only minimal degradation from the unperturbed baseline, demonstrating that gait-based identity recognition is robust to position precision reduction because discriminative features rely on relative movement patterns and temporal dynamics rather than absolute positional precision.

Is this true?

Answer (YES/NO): NO